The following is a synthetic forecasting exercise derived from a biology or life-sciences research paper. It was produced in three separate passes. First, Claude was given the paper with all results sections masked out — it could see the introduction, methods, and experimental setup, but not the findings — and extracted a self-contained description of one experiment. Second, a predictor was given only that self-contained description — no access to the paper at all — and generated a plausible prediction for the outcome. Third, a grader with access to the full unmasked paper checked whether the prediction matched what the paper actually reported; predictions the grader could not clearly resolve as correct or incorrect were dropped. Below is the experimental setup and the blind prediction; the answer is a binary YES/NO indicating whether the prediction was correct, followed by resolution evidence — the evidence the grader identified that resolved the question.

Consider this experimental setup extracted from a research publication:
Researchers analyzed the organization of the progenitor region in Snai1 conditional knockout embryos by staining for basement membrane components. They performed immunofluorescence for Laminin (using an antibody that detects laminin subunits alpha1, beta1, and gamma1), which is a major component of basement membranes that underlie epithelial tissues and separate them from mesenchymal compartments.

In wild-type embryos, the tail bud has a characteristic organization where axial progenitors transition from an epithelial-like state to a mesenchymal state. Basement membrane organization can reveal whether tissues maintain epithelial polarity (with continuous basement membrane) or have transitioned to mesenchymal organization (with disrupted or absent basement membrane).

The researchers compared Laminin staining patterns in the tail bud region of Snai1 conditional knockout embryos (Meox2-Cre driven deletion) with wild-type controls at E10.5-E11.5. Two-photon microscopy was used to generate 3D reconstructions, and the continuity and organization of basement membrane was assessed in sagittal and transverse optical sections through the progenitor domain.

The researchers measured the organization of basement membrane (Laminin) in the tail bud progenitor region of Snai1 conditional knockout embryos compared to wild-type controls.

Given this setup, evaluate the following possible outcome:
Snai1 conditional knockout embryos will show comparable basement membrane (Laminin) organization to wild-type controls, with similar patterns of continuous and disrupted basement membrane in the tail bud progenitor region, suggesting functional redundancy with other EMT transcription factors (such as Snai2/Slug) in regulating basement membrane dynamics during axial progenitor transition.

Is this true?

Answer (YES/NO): NO